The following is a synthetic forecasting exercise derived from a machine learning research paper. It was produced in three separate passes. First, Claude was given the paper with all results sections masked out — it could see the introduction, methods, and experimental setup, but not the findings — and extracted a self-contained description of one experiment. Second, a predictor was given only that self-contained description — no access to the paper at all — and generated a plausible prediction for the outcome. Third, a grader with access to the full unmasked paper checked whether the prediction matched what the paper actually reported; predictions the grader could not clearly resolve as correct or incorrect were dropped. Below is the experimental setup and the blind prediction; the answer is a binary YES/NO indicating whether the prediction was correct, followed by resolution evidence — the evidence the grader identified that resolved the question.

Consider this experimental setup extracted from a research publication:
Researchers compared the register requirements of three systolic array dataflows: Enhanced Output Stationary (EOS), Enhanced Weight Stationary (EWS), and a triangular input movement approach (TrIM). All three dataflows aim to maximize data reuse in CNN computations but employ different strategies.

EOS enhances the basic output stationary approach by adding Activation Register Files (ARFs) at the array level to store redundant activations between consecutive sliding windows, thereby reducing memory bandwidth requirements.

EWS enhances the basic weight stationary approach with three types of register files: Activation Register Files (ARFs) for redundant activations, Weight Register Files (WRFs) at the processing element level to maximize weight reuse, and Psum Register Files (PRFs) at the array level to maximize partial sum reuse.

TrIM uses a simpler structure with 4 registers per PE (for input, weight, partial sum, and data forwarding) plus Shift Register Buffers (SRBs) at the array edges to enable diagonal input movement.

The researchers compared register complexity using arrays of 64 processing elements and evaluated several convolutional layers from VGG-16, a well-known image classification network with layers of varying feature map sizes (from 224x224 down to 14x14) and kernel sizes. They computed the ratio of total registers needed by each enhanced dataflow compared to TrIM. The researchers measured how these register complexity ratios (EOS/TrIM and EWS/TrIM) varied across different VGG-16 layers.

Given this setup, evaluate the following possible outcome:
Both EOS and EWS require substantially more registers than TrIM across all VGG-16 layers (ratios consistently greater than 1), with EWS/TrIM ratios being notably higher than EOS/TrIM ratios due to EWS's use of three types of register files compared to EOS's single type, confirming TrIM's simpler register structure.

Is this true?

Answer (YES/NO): NO